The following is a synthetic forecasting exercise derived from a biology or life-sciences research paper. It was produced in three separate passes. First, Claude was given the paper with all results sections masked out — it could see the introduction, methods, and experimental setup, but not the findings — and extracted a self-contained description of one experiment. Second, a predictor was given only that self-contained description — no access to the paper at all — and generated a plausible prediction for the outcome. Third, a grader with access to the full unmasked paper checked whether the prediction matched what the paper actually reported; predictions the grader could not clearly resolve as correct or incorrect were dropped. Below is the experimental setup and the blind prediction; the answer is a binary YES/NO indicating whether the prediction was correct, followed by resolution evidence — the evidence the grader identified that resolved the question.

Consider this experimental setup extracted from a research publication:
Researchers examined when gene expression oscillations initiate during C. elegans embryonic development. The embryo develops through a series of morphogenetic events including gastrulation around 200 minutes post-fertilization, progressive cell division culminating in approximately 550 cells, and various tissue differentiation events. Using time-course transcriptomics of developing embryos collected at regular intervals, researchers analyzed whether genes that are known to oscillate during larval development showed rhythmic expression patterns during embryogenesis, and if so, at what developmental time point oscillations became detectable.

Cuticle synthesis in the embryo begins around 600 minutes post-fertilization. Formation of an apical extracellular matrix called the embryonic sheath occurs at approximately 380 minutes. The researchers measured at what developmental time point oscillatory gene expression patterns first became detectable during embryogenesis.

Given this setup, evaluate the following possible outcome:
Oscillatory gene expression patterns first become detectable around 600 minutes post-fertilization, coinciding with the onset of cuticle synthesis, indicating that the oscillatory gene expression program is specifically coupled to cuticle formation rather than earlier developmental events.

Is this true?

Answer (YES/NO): NO